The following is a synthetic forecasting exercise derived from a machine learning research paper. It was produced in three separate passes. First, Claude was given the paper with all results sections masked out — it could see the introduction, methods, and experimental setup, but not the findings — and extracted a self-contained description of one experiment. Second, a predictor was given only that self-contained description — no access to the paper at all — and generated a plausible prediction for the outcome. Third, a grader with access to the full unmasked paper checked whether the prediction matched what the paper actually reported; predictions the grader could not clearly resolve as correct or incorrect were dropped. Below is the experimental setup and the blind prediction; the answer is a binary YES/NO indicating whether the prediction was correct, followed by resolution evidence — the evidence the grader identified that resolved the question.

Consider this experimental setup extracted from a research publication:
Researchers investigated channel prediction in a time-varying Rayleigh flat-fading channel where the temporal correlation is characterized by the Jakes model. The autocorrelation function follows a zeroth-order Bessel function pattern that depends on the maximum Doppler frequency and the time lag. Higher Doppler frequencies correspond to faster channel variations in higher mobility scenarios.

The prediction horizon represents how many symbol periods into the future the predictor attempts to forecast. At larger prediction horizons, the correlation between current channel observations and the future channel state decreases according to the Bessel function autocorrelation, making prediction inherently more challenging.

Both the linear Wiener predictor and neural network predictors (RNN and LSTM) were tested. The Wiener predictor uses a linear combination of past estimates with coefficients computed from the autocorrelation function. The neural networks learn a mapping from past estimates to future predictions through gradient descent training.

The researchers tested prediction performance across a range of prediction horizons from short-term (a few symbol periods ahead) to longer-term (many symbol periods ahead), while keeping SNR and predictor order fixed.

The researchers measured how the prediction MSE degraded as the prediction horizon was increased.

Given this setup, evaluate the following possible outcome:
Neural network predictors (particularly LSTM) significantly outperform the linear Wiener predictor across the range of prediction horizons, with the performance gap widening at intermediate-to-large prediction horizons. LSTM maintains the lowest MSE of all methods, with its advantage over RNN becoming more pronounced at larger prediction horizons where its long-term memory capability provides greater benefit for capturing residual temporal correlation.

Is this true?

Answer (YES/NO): NO